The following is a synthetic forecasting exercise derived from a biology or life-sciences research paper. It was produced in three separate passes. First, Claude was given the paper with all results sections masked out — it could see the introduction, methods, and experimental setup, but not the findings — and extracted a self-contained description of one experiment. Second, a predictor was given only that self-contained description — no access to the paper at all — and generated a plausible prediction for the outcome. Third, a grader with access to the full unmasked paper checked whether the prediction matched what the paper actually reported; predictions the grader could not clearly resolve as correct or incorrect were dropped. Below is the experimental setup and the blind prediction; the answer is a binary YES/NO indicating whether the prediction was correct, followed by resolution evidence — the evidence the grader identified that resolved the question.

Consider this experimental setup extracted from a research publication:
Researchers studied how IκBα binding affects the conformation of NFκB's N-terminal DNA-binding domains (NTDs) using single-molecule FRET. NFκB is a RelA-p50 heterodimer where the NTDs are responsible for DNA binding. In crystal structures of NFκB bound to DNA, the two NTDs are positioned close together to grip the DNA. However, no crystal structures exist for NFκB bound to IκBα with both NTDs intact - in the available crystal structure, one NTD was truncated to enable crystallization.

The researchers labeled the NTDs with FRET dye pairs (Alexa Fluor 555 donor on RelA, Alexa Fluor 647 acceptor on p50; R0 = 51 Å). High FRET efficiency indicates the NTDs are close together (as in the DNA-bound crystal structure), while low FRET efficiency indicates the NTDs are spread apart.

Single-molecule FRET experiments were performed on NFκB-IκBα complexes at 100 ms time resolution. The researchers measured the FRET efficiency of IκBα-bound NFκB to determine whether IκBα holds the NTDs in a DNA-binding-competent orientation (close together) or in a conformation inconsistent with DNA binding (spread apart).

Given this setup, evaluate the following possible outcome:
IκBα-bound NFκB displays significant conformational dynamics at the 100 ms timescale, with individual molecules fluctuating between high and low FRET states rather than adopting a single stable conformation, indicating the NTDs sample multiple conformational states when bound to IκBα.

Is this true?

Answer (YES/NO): NO